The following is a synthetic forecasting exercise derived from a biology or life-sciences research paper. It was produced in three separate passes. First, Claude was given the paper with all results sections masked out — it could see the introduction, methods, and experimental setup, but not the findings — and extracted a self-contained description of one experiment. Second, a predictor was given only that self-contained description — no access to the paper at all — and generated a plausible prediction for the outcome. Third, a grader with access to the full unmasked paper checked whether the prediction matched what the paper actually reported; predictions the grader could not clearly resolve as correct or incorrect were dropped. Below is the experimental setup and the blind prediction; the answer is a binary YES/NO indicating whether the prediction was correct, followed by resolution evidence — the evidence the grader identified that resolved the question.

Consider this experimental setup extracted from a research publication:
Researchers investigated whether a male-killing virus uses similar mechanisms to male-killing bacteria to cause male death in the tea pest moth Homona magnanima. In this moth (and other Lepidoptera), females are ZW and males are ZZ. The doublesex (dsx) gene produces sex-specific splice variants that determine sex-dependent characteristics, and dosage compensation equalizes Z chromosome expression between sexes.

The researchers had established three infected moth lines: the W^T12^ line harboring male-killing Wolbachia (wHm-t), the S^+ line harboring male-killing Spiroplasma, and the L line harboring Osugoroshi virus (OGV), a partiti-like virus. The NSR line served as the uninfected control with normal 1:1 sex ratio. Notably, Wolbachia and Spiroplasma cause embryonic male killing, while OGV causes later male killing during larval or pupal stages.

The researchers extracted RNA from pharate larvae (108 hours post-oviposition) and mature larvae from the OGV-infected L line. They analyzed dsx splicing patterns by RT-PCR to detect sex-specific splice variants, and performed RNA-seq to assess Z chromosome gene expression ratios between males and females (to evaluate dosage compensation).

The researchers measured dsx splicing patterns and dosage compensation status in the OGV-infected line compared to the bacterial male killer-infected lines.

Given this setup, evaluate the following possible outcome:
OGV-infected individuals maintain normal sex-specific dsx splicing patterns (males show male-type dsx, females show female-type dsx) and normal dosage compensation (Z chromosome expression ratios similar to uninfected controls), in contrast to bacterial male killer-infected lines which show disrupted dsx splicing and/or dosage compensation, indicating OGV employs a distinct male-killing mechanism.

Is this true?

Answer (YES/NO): YES